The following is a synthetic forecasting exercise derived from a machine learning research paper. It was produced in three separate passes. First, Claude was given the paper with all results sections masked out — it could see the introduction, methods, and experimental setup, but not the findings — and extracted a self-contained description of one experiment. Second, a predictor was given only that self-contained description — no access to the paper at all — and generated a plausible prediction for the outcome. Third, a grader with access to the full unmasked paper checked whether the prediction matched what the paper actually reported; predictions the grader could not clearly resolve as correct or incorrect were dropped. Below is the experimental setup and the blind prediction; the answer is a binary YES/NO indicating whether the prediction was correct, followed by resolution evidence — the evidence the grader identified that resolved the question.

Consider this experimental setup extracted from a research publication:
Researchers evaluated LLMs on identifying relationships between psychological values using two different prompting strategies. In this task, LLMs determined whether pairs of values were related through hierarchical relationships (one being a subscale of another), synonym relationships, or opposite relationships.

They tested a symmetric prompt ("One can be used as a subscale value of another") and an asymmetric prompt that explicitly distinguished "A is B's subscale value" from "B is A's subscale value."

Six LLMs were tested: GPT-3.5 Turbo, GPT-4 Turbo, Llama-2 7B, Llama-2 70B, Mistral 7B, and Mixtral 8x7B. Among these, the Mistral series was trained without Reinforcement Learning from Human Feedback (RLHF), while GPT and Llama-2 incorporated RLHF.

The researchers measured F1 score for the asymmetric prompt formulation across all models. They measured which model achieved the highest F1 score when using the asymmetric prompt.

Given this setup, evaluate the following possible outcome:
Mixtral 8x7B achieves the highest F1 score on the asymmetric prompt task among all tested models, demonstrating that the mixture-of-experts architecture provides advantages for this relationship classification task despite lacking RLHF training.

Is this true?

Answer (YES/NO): NO